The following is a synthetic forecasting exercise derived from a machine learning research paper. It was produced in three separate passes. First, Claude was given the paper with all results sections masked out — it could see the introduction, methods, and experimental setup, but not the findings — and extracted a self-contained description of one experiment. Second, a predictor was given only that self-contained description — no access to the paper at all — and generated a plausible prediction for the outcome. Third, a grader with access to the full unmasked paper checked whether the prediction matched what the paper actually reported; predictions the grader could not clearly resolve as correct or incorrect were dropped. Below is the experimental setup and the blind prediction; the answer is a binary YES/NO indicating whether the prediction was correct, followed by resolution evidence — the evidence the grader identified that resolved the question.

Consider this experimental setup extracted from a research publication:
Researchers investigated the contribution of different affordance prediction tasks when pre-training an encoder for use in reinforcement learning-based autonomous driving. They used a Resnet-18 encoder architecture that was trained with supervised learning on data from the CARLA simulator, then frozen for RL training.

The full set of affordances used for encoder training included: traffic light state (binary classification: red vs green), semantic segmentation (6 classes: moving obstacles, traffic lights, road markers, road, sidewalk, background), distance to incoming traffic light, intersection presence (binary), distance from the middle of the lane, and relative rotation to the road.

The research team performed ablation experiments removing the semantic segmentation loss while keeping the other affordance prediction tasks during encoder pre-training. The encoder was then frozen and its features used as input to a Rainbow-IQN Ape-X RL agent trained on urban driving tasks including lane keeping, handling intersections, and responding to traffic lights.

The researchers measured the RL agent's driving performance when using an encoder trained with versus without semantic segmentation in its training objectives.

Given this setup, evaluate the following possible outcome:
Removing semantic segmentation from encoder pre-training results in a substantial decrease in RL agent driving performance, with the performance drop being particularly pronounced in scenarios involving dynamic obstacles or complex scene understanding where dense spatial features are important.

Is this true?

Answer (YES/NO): YES